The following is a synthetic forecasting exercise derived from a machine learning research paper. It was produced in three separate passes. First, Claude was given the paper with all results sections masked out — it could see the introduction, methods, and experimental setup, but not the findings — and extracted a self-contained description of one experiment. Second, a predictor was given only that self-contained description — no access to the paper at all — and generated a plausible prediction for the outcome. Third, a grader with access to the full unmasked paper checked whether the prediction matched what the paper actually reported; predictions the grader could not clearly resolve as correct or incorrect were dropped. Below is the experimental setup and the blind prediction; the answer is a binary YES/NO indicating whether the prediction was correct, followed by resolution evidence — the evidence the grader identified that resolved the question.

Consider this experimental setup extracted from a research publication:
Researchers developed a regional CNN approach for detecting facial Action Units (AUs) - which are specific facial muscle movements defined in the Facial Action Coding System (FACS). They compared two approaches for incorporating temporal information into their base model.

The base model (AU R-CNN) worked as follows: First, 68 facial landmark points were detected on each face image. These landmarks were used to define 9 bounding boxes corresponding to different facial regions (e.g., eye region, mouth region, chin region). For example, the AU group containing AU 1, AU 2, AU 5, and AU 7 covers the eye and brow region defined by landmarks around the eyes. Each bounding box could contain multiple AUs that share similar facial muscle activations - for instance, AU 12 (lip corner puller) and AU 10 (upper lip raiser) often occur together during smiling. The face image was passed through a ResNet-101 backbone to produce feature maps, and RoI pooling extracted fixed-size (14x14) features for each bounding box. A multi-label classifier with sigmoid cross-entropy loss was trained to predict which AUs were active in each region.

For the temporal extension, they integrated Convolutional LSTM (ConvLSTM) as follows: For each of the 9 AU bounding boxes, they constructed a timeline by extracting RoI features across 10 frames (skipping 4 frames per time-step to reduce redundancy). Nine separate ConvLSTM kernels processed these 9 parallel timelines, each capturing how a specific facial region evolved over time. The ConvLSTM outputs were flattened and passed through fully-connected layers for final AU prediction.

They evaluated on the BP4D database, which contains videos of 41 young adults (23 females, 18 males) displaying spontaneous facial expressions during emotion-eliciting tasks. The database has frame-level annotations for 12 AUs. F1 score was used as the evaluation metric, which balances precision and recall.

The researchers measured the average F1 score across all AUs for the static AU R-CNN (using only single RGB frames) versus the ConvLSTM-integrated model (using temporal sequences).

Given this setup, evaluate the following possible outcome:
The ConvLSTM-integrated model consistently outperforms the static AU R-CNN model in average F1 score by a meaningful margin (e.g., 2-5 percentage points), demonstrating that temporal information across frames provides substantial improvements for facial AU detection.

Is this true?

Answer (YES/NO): NO